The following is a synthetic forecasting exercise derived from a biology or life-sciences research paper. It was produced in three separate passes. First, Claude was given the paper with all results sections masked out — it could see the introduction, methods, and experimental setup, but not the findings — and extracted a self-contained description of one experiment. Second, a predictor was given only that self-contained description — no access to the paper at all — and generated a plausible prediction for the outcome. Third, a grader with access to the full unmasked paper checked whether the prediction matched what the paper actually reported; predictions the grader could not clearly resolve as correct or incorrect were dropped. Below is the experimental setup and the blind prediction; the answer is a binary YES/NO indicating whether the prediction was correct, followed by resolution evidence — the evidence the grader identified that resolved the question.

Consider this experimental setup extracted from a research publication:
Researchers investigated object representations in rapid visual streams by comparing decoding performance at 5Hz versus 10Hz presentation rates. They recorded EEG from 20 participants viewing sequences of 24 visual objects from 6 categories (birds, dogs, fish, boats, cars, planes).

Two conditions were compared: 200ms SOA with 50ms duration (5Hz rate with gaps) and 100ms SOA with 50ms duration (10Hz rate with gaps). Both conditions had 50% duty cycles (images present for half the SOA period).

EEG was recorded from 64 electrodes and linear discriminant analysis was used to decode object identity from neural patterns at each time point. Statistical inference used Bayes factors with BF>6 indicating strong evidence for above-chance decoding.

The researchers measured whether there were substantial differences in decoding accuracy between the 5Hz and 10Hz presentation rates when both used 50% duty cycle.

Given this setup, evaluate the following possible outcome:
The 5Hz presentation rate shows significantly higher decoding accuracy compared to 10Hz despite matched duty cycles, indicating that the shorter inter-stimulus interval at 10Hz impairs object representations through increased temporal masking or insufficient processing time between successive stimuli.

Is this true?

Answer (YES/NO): NO